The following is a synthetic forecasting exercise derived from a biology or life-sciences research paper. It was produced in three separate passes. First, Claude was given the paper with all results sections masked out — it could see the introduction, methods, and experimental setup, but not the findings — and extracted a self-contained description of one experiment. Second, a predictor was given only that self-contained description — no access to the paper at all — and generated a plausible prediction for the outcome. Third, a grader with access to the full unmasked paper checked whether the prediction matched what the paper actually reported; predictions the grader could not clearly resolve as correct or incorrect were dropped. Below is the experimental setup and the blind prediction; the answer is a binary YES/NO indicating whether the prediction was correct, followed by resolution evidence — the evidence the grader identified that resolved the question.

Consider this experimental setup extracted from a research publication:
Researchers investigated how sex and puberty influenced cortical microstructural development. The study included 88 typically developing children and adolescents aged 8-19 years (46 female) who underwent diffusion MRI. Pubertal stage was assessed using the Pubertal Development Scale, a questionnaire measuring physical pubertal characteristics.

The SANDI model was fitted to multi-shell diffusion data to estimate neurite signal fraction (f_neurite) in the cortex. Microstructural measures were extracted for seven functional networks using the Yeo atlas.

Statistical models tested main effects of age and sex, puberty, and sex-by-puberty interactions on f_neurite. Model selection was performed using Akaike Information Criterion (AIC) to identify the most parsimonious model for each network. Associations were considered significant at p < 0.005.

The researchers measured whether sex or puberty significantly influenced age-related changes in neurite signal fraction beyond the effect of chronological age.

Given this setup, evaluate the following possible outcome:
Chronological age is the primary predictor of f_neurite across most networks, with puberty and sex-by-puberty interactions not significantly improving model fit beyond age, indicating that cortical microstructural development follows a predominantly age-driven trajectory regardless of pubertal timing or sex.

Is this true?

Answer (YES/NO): YES